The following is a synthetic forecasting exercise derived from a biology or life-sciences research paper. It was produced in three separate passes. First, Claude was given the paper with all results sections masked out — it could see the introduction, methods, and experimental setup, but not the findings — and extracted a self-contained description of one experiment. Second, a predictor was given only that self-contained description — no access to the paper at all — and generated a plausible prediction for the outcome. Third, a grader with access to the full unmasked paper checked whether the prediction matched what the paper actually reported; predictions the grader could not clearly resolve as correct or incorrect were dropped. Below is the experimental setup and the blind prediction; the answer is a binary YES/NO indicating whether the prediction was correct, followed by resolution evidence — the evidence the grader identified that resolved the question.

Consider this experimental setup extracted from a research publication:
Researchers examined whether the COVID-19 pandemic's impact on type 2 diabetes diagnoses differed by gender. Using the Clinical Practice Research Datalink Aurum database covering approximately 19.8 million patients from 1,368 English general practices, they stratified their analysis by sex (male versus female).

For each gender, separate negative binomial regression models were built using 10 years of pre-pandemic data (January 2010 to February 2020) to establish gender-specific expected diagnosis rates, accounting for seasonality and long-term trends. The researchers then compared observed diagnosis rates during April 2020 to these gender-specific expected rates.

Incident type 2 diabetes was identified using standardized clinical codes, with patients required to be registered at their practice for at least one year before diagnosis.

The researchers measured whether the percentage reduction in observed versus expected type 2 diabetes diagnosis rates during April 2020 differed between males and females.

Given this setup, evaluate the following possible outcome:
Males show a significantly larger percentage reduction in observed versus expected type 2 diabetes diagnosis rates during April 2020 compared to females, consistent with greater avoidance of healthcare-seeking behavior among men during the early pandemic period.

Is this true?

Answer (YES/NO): YES